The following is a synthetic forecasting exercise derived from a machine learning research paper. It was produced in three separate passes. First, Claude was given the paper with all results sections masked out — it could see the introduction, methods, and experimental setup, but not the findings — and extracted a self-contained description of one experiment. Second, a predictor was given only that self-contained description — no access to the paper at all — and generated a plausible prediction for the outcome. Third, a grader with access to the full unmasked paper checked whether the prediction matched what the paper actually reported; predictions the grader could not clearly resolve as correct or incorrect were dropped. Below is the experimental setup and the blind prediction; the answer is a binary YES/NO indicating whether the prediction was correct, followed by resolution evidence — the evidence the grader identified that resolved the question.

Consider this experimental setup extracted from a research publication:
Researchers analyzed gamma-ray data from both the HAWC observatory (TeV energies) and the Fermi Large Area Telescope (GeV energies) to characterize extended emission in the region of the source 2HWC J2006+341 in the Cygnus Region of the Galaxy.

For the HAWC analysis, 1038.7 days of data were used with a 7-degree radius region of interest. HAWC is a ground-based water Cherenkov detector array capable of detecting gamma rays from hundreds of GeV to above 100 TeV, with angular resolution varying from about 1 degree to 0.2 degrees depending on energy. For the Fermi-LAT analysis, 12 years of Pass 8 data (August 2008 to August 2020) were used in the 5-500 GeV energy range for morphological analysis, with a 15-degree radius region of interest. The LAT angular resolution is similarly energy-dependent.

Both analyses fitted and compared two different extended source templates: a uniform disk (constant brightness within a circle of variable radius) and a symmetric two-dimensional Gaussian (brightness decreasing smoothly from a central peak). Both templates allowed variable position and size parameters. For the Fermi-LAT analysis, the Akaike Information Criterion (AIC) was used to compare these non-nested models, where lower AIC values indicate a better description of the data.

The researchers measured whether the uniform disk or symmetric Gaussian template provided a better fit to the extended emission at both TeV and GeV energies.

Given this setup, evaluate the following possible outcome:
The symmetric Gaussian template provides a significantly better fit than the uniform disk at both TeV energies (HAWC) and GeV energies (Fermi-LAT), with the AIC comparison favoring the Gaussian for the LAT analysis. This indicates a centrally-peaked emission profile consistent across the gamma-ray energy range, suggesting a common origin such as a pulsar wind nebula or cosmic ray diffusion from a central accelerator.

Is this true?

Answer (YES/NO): NO